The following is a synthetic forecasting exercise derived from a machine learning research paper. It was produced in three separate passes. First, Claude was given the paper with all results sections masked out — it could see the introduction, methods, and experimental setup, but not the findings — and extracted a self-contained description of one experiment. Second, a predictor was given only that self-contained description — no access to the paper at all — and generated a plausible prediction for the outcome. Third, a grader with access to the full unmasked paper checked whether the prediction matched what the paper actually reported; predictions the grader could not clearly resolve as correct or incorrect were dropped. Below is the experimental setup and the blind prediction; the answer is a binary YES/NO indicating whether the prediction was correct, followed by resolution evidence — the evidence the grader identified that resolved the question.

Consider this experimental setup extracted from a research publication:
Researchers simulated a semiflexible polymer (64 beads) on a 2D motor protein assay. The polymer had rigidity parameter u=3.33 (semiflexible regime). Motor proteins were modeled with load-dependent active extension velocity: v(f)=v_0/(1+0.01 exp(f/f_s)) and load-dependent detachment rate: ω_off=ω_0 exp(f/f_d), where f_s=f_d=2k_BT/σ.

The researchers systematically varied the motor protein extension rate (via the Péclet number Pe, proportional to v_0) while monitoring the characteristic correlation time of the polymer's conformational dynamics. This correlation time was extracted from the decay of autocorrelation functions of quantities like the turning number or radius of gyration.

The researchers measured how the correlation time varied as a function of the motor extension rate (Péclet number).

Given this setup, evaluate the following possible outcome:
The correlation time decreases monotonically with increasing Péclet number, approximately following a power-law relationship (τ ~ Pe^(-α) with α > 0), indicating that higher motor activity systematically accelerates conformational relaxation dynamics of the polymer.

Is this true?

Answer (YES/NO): NO